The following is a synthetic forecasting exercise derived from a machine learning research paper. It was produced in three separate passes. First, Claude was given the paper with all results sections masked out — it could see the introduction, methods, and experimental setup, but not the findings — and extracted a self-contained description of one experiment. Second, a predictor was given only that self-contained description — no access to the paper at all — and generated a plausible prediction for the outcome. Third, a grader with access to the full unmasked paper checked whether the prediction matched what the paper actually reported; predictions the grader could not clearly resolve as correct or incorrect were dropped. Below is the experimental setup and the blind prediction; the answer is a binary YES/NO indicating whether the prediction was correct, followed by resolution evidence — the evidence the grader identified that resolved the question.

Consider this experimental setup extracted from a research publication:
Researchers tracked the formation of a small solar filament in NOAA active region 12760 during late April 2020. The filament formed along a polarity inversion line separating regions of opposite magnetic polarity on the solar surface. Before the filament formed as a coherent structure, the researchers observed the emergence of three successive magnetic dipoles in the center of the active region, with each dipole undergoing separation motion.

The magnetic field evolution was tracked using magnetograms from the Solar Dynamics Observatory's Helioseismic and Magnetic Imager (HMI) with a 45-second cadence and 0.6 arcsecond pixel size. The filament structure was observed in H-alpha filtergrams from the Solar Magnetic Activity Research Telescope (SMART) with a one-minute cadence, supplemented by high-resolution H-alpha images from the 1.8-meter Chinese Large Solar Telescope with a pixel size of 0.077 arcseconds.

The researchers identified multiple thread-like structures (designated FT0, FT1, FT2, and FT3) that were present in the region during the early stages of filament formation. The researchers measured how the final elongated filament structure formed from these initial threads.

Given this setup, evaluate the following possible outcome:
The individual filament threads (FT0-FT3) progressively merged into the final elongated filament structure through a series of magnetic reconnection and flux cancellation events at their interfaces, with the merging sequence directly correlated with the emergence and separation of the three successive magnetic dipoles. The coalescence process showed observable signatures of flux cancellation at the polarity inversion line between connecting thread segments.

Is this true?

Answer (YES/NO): YES